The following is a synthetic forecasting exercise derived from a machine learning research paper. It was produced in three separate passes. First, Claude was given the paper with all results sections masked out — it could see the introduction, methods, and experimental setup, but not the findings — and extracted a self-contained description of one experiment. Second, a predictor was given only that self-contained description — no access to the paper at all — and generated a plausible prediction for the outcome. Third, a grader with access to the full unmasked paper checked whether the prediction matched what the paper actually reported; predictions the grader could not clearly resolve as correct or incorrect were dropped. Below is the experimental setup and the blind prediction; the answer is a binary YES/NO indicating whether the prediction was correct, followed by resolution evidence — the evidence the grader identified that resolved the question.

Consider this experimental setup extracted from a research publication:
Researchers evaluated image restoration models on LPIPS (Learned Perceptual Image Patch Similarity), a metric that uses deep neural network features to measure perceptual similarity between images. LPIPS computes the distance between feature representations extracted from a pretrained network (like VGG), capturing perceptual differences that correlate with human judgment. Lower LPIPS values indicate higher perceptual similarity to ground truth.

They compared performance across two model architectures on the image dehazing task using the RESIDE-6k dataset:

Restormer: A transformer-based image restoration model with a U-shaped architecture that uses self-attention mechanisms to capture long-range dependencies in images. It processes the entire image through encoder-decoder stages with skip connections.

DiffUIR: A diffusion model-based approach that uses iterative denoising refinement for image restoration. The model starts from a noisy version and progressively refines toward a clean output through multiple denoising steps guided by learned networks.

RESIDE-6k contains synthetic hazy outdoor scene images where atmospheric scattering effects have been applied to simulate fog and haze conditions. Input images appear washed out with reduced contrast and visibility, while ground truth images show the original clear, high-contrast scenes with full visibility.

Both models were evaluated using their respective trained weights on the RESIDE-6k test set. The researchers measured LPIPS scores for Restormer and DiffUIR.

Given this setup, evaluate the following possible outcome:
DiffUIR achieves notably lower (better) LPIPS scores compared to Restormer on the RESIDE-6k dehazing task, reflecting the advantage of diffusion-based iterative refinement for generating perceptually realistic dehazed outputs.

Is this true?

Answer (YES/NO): NO